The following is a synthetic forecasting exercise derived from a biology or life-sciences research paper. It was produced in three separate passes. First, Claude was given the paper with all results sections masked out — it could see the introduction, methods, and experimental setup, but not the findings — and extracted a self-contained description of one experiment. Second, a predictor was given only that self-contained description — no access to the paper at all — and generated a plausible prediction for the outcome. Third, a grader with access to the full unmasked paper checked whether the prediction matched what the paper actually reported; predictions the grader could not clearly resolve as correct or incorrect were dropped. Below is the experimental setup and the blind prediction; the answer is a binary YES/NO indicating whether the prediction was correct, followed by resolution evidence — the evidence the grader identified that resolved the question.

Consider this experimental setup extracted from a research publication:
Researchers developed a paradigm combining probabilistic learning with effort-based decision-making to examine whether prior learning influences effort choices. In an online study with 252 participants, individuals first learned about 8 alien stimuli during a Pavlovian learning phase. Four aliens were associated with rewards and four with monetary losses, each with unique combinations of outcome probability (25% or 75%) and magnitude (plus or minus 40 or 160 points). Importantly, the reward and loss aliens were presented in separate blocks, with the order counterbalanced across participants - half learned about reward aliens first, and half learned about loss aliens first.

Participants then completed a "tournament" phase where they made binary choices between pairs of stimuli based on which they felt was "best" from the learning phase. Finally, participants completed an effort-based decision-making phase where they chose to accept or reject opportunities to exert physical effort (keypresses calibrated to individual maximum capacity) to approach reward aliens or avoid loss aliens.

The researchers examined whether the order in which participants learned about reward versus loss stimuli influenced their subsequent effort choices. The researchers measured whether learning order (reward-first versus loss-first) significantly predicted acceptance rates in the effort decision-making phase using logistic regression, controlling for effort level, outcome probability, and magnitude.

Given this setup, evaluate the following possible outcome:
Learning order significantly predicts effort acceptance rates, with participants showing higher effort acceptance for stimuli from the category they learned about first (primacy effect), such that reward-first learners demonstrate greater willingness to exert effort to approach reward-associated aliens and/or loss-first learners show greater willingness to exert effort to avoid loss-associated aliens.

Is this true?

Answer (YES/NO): NO